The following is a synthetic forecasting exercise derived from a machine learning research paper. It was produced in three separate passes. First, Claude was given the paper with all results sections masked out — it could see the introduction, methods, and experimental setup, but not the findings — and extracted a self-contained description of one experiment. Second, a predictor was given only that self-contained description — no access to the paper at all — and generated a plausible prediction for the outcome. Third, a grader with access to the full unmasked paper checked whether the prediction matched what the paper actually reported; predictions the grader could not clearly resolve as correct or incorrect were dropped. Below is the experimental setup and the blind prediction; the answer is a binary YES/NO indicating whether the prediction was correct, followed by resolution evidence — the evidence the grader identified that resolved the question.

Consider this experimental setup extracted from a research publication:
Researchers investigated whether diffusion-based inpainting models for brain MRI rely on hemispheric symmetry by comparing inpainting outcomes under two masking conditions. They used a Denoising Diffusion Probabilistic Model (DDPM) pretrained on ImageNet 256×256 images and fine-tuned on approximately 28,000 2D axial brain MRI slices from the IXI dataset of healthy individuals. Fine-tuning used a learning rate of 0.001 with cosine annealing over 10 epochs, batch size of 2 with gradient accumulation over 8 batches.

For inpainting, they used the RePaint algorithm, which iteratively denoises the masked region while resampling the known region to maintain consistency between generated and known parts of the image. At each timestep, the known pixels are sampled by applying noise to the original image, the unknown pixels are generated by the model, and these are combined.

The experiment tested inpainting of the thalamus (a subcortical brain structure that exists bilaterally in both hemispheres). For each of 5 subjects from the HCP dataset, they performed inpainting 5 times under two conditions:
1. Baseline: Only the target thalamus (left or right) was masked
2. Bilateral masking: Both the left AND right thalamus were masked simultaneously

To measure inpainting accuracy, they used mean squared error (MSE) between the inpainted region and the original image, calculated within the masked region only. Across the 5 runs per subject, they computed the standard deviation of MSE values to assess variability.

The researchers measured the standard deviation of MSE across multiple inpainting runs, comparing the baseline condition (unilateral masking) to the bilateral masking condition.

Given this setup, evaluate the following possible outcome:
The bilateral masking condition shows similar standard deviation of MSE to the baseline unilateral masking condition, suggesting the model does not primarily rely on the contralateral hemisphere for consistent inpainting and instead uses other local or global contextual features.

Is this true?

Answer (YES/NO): NO